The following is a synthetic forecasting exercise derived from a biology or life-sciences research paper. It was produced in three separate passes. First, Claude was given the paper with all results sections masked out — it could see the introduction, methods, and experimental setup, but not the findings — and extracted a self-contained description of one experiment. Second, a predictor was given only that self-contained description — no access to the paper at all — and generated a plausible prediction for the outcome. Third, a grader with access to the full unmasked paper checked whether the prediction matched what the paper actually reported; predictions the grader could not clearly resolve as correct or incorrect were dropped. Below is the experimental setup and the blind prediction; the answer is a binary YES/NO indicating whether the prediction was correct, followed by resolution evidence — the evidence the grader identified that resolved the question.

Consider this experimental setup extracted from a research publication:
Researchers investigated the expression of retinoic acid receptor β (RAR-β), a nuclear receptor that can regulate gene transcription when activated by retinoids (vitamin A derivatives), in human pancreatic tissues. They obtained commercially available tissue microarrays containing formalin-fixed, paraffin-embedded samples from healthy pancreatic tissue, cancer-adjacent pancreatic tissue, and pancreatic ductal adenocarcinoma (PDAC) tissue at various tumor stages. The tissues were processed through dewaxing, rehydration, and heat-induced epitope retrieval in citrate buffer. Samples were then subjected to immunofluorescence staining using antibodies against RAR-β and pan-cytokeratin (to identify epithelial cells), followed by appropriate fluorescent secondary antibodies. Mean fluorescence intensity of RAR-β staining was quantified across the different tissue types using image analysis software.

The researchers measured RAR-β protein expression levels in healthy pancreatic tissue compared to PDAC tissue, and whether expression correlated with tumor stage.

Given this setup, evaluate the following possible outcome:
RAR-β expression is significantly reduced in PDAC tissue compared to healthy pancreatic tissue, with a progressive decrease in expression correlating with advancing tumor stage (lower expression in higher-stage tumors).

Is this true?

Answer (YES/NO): YES